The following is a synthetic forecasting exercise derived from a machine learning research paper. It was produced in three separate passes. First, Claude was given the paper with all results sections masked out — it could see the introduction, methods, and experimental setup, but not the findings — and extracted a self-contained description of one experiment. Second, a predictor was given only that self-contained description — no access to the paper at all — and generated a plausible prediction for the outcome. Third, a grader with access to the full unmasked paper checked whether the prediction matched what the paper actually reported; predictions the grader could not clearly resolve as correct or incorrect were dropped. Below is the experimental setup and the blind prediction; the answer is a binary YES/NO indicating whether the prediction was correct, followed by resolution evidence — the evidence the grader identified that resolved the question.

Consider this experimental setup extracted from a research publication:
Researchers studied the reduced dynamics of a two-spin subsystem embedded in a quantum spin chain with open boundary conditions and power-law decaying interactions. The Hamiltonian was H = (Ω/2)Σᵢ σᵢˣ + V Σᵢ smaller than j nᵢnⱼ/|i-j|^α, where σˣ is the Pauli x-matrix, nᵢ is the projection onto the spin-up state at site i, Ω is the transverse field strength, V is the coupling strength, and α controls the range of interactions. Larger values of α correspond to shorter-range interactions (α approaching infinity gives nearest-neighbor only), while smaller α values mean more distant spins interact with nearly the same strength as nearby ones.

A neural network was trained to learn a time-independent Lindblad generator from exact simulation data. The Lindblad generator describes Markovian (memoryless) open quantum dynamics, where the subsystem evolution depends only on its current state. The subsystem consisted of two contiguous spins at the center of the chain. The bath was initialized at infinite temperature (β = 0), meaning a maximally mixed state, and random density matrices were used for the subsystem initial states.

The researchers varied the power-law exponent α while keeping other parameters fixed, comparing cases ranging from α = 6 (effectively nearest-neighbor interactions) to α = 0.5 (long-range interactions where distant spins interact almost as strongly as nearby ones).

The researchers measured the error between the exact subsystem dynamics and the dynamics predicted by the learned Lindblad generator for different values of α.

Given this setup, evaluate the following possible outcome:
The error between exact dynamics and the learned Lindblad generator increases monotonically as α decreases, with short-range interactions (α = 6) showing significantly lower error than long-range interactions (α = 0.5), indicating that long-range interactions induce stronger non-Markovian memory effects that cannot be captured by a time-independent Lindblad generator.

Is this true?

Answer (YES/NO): YES